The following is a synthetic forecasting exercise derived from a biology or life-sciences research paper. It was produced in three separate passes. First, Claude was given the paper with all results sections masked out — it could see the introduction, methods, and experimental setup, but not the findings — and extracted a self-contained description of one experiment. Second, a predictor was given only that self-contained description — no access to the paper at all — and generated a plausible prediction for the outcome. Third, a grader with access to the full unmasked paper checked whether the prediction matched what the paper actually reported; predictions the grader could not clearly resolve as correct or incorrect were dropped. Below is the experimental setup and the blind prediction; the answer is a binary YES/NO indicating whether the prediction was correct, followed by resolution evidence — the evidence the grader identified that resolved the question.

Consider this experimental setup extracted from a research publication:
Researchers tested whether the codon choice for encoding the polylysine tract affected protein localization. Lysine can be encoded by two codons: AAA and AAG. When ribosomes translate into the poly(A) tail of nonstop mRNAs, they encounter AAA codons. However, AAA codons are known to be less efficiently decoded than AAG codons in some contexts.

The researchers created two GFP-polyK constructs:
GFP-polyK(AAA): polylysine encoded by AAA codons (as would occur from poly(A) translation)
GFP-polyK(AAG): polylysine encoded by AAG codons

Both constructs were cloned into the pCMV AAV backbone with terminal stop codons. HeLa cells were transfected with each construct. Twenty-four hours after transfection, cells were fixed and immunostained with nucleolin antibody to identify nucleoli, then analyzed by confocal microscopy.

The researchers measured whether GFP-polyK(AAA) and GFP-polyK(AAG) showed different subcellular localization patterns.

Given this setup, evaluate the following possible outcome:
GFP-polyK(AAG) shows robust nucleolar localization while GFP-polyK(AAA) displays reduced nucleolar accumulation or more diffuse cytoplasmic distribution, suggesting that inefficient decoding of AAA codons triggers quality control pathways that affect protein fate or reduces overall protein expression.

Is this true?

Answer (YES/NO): NO